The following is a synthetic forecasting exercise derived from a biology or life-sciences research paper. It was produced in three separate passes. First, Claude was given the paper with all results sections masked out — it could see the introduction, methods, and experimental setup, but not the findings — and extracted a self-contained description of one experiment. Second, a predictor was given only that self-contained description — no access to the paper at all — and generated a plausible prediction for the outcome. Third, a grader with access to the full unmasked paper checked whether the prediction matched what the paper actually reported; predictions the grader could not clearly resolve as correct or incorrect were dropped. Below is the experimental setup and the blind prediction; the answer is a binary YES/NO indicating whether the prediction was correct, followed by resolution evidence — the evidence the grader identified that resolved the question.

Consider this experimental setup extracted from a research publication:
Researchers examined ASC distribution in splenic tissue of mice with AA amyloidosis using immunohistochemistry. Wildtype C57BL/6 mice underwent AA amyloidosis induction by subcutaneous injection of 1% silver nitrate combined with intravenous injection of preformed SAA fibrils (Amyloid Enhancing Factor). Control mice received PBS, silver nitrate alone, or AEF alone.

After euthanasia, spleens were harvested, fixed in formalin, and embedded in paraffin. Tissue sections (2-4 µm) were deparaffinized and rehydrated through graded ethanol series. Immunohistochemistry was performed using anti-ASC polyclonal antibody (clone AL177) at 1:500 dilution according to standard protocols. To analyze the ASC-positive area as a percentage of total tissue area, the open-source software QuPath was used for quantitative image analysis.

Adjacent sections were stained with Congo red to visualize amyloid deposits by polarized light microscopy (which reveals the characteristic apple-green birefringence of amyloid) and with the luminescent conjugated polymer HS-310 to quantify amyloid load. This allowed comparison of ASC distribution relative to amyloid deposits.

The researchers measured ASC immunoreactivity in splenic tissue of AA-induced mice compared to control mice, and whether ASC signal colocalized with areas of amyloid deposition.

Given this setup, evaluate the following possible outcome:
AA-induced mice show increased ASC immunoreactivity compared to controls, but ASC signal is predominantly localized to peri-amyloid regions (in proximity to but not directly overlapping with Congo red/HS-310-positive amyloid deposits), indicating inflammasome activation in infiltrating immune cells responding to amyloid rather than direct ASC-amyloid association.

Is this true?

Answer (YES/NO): NO